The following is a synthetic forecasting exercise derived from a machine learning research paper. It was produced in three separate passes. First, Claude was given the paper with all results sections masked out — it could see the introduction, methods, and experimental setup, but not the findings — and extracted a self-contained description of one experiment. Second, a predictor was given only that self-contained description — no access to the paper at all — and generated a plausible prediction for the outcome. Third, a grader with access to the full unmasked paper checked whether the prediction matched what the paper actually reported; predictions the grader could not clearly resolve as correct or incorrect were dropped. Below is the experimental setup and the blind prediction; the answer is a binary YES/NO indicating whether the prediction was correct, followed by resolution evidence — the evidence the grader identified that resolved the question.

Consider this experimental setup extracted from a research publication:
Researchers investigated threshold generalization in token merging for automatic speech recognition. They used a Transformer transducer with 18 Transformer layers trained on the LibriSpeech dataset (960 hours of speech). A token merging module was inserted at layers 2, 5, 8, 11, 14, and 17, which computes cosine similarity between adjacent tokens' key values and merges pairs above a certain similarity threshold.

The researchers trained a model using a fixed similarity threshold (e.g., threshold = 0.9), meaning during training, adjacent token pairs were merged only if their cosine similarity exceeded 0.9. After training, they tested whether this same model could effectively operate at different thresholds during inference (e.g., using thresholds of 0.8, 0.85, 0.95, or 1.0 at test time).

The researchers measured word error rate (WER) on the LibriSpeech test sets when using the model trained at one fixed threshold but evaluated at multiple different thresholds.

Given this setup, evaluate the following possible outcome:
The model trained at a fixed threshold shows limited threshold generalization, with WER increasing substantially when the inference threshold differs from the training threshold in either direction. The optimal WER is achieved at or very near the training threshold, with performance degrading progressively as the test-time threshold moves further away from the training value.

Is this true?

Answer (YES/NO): NO